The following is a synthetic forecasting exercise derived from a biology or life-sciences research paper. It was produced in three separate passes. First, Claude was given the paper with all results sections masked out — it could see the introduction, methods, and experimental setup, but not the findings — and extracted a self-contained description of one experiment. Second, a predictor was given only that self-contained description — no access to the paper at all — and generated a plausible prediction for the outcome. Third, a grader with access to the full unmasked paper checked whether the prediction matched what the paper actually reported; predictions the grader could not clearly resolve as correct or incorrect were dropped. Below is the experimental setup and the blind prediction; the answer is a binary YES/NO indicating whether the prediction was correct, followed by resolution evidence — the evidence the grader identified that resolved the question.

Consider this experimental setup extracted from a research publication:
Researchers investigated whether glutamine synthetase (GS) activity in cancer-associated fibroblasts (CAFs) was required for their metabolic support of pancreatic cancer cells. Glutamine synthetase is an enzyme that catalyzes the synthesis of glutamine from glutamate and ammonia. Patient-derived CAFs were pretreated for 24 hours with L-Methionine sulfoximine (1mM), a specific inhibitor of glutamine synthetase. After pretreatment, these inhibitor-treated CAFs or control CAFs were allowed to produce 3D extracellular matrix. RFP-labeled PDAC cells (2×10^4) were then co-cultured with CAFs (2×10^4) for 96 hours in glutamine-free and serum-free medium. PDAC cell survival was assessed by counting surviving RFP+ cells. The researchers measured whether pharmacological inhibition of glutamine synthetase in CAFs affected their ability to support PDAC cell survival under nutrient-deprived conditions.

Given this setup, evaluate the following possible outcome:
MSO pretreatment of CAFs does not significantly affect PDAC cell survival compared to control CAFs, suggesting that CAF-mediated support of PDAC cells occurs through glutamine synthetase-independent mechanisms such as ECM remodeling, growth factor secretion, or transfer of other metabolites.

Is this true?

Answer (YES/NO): NO